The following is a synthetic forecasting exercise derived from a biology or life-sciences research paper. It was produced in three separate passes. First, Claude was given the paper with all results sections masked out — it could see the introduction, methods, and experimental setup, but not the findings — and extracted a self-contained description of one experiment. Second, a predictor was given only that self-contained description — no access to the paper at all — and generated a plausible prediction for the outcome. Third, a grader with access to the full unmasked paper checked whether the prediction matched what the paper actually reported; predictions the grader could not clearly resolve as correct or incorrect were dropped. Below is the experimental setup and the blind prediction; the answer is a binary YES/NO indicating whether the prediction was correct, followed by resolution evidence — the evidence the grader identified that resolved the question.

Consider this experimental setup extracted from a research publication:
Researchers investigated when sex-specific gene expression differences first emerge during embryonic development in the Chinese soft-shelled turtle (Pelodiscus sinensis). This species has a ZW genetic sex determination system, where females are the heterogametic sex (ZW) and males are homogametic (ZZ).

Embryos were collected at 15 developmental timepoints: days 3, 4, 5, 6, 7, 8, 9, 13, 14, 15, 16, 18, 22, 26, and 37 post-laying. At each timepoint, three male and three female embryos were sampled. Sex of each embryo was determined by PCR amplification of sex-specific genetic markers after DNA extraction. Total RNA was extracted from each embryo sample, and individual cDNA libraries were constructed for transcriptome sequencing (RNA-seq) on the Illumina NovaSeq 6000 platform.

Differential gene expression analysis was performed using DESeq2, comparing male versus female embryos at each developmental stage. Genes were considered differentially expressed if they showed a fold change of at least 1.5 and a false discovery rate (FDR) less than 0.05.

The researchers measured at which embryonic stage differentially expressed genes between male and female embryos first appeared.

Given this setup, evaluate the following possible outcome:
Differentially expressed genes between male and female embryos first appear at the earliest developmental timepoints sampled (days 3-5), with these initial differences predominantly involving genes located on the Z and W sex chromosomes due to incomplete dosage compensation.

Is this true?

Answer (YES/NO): NO